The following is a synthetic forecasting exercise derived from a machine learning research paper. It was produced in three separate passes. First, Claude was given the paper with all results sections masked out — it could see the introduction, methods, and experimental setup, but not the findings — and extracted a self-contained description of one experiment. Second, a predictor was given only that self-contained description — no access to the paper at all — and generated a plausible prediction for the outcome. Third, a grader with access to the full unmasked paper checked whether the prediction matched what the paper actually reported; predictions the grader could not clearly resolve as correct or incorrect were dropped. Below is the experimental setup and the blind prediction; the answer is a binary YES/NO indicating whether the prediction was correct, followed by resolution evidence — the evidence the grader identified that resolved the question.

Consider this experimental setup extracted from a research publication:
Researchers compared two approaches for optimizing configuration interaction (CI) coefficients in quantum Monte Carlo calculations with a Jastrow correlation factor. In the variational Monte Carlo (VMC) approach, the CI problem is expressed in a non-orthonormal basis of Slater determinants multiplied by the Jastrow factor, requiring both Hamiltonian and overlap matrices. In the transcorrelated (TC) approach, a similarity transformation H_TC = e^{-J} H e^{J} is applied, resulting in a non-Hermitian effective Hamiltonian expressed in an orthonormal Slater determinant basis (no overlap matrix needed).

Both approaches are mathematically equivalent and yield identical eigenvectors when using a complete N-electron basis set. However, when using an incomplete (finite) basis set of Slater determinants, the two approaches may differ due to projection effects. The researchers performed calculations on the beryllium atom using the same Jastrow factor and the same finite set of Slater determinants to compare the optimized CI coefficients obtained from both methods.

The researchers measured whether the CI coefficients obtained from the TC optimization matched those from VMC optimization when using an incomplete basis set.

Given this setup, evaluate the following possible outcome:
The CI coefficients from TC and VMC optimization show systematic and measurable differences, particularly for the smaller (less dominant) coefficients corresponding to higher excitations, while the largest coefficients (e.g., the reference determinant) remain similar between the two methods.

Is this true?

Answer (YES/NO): NO